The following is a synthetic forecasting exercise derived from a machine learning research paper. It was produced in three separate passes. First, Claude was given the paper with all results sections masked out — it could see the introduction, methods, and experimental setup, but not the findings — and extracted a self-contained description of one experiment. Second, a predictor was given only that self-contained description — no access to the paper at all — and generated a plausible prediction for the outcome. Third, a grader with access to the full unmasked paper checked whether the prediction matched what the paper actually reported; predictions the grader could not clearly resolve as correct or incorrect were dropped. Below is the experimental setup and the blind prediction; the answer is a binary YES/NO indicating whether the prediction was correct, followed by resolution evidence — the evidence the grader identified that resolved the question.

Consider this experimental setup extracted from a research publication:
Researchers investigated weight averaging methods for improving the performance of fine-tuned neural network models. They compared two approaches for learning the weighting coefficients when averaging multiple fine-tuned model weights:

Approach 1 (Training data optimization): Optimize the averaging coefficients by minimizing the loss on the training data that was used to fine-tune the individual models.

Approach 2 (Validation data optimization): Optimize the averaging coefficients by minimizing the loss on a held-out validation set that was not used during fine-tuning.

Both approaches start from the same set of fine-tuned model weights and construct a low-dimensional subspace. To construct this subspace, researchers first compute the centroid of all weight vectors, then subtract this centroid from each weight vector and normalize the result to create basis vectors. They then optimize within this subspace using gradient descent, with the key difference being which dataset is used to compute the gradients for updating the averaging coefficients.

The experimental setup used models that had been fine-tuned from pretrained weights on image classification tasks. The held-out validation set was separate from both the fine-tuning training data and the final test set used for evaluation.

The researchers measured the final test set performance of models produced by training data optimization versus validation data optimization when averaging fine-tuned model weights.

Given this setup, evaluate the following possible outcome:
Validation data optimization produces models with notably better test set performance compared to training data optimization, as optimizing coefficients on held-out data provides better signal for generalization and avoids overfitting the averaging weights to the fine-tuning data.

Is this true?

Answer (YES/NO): YES